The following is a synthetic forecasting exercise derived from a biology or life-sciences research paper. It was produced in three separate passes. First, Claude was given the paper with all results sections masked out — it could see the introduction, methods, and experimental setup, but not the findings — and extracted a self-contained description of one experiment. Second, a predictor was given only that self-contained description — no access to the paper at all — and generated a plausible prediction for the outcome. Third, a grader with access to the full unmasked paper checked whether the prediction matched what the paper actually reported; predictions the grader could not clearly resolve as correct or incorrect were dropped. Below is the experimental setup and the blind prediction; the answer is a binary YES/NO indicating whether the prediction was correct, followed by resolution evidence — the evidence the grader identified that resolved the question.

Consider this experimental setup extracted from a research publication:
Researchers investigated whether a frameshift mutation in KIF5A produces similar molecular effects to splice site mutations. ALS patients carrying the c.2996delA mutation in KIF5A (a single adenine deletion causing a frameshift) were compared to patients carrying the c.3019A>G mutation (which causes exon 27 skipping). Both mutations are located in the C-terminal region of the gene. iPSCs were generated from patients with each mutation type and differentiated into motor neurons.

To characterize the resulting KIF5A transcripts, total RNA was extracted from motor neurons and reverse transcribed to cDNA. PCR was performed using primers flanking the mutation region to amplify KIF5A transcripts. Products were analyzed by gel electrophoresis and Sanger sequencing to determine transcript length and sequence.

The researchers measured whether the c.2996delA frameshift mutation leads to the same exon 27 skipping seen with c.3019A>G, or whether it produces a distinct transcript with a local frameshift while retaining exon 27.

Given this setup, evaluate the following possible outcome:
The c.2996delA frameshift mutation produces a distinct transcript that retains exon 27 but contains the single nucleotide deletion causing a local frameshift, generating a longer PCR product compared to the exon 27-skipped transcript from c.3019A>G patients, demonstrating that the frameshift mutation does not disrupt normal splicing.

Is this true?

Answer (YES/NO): YES